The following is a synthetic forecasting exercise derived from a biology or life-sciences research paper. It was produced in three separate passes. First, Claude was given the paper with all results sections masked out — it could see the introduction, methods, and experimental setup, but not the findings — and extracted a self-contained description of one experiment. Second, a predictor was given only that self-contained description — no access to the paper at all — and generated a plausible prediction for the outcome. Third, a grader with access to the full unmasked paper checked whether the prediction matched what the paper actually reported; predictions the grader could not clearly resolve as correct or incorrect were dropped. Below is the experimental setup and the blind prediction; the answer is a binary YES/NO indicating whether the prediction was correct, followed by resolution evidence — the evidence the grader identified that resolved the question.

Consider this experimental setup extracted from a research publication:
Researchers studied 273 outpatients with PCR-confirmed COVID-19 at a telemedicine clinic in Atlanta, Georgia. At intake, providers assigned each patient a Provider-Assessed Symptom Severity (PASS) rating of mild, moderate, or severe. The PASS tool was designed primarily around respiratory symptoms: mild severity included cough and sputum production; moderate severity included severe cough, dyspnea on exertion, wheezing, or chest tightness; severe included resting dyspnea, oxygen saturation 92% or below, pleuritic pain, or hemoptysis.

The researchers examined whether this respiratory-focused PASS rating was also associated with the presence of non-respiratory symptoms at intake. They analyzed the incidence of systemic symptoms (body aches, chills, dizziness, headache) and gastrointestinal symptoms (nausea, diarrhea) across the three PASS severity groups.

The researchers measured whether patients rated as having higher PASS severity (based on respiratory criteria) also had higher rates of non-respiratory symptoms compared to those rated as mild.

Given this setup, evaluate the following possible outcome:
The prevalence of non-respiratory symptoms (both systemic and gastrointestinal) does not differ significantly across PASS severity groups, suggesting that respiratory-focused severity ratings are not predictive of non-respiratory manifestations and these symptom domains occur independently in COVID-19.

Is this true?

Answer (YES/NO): NO